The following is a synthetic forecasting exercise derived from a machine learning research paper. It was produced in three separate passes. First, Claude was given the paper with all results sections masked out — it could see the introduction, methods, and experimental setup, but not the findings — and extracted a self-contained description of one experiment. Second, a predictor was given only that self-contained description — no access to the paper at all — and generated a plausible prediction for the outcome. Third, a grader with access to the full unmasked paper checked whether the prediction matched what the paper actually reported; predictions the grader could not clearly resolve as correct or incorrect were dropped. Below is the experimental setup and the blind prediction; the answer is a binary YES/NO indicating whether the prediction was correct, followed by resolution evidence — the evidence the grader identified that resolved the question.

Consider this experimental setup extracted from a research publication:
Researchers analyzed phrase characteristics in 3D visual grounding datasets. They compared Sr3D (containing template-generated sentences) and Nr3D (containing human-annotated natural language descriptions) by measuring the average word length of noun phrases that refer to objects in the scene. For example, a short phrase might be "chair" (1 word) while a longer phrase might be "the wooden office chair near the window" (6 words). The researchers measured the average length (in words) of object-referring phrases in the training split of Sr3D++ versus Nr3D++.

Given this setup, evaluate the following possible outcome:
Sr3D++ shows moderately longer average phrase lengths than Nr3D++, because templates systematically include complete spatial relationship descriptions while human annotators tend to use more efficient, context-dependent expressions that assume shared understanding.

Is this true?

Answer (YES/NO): NO